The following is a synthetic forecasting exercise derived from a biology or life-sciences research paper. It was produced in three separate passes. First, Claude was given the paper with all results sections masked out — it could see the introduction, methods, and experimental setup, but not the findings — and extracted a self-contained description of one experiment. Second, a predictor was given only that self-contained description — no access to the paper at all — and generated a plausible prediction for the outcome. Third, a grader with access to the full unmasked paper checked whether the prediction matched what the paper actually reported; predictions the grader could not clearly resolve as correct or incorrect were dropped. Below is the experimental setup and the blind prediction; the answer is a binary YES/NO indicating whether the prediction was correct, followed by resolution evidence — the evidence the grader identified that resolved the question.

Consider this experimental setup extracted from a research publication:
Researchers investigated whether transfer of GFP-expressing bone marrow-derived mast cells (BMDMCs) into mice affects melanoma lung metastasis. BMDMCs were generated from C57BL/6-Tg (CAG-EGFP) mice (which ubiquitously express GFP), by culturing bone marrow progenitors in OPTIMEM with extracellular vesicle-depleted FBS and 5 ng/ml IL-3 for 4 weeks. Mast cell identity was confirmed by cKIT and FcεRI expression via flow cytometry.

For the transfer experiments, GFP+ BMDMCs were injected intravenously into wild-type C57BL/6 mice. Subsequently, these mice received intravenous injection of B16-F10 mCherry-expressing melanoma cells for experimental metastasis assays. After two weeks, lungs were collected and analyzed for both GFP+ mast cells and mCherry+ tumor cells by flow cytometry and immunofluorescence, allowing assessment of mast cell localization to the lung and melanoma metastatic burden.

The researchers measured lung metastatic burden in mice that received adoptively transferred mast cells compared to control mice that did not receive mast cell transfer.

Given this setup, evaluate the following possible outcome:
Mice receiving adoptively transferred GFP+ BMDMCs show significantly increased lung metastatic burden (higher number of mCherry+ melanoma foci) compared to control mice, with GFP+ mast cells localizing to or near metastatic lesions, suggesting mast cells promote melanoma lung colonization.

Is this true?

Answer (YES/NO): NO